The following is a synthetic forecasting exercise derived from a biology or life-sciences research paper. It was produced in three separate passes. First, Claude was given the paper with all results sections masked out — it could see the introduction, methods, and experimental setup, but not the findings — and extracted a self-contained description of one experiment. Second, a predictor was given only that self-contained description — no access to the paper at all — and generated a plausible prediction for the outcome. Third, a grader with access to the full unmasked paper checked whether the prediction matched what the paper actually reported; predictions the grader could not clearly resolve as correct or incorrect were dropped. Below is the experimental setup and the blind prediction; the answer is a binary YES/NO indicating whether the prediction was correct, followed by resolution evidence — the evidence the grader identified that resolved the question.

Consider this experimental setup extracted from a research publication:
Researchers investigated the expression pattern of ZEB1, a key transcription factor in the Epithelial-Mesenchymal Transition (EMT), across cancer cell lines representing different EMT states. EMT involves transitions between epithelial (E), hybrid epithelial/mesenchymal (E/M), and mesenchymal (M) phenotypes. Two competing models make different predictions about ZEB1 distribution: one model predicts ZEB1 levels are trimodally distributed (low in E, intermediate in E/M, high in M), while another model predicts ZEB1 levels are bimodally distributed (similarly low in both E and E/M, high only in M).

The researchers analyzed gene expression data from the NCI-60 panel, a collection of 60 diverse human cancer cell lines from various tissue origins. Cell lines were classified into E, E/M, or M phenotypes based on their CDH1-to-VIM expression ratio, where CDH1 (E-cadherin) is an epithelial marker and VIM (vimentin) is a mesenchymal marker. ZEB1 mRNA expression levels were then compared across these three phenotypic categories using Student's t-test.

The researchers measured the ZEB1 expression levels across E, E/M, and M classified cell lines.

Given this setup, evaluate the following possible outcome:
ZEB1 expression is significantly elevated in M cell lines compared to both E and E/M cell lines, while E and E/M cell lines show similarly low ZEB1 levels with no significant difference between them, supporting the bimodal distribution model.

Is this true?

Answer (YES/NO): NO